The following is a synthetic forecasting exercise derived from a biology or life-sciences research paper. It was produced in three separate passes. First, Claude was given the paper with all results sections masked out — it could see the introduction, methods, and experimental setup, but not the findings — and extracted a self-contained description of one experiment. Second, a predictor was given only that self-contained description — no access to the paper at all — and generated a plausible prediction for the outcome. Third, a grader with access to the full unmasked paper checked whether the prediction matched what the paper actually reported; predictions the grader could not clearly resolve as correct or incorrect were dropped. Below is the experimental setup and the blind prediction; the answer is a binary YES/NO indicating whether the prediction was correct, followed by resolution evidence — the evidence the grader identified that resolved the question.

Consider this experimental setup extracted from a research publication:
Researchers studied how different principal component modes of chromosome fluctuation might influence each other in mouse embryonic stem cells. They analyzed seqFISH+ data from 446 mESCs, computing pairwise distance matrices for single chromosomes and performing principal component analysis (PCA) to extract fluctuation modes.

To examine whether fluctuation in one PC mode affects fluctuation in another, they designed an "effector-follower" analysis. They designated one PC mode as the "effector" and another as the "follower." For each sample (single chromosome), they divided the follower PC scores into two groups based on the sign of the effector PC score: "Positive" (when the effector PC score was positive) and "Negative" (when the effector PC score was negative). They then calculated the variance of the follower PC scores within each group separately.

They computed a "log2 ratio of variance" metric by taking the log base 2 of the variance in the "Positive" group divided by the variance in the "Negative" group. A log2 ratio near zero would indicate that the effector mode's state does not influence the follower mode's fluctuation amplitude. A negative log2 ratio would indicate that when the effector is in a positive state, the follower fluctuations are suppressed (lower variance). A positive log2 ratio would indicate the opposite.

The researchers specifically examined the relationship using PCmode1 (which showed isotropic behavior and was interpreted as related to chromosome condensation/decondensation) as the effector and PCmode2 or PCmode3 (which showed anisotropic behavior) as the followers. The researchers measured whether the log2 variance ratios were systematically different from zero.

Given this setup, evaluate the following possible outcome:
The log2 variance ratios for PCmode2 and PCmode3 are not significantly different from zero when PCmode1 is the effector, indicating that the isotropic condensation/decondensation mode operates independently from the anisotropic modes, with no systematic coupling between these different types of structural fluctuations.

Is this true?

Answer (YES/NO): NO